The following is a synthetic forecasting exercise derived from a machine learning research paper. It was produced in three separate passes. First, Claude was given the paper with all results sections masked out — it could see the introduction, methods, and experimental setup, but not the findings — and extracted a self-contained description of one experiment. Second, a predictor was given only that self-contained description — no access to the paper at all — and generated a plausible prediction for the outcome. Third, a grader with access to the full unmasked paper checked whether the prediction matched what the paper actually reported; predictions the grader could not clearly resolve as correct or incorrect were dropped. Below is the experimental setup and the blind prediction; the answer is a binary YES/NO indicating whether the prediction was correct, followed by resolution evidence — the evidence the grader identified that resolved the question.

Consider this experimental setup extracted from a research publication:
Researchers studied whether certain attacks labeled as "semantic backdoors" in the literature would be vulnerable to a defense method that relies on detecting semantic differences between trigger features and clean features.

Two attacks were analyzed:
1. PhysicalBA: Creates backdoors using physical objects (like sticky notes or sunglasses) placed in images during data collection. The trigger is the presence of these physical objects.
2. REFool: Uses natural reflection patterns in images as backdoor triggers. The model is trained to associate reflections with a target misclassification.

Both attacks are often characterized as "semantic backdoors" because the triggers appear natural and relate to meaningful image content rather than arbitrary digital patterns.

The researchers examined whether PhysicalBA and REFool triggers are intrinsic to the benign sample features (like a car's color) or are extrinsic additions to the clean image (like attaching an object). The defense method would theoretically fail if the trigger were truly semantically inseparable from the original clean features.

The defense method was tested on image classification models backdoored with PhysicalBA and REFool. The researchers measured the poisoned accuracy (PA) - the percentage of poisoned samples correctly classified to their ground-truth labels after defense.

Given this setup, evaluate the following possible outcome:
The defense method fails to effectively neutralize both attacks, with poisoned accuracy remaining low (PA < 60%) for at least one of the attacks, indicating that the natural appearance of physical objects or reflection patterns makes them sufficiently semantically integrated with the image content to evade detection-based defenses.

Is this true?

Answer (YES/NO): NO